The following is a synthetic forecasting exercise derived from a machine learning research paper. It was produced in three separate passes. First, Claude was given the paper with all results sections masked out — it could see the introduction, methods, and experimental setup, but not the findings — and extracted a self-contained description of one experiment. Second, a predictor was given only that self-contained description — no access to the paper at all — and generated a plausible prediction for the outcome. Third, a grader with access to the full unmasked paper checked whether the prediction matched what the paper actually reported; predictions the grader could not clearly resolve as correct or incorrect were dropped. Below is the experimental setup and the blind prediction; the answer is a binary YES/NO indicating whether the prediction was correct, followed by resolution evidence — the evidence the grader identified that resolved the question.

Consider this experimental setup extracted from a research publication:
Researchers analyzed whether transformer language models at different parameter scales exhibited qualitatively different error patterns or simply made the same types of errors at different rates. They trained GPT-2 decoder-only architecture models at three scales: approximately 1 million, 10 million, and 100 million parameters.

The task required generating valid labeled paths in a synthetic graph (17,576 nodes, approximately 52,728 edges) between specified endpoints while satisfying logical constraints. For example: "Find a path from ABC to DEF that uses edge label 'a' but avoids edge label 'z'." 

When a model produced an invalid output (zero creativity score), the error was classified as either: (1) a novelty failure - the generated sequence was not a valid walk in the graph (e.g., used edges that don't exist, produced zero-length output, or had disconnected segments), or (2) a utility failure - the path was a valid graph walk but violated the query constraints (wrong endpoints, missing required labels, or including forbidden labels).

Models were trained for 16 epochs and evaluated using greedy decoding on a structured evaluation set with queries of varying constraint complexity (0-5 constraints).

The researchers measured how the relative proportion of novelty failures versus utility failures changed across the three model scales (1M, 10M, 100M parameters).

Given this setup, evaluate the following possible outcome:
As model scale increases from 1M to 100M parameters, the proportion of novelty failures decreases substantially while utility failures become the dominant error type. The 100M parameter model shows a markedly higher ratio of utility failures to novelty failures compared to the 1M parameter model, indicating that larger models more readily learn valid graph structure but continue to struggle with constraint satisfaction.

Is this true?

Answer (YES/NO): NO